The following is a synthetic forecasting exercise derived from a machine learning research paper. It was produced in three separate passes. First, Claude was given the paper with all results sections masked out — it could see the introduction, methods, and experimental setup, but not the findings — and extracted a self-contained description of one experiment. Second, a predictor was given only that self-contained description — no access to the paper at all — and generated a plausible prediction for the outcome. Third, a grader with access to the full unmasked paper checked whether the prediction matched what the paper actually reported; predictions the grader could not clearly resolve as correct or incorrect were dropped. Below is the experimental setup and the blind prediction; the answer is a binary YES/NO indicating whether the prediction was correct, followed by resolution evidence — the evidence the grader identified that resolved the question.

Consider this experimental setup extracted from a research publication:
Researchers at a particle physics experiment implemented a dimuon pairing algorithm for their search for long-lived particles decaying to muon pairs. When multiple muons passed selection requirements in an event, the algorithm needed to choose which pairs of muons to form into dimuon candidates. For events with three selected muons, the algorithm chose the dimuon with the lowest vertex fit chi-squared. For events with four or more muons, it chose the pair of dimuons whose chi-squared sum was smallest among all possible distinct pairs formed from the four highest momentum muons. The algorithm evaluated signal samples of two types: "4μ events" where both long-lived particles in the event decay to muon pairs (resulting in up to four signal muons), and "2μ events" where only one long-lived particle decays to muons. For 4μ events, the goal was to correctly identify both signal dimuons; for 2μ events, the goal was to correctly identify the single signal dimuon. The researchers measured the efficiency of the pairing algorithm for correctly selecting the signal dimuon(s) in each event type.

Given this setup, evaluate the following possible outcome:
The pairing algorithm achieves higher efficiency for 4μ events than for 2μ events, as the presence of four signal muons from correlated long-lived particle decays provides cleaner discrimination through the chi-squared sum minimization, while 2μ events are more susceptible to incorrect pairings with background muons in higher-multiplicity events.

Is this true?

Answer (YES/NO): NO